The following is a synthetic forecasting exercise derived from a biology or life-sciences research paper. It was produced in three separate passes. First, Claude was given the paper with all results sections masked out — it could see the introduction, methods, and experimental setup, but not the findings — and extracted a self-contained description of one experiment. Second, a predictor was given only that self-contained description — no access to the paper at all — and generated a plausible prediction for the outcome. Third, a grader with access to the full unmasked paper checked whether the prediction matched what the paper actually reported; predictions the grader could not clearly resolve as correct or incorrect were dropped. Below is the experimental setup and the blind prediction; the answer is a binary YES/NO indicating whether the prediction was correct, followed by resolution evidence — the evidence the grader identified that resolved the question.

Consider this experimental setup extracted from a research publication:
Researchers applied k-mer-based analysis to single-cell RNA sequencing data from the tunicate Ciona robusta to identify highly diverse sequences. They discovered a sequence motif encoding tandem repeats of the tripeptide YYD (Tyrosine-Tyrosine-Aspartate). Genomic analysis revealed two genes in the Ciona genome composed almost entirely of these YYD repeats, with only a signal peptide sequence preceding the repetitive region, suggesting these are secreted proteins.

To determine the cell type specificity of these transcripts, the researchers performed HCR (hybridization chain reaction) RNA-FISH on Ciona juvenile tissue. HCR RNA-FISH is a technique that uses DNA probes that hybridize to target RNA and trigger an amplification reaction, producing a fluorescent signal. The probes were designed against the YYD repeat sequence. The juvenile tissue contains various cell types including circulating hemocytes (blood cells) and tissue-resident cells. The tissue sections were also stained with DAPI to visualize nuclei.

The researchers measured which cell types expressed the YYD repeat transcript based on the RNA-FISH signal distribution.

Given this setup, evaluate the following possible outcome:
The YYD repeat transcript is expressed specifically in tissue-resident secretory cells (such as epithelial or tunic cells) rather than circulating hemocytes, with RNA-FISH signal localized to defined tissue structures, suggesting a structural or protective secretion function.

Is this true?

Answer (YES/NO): NO